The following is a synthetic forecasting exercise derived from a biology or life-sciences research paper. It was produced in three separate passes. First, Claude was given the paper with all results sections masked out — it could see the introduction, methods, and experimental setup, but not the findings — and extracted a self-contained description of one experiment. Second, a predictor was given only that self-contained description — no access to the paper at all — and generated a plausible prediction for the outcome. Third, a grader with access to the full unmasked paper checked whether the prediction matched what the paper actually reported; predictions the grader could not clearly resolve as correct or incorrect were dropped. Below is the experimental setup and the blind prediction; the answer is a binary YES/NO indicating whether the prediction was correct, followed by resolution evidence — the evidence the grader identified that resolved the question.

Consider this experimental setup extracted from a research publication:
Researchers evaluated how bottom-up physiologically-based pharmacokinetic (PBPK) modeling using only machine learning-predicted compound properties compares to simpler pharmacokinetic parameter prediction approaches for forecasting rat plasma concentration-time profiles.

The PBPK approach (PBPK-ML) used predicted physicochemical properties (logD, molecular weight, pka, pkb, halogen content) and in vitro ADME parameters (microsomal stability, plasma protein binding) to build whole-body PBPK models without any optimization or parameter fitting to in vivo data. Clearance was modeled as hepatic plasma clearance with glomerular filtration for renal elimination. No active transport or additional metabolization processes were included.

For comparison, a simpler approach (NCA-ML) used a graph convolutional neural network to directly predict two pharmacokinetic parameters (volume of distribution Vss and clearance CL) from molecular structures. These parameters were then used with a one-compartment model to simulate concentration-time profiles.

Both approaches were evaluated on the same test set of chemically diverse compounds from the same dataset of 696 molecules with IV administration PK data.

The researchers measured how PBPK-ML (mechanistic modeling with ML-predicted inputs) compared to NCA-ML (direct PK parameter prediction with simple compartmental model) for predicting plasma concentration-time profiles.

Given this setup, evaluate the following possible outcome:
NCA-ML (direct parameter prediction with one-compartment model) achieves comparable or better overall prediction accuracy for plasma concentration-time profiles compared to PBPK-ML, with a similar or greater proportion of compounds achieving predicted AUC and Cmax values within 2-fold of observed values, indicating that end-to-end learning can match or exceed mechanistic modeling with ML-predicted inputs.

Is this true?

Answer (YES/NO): NO